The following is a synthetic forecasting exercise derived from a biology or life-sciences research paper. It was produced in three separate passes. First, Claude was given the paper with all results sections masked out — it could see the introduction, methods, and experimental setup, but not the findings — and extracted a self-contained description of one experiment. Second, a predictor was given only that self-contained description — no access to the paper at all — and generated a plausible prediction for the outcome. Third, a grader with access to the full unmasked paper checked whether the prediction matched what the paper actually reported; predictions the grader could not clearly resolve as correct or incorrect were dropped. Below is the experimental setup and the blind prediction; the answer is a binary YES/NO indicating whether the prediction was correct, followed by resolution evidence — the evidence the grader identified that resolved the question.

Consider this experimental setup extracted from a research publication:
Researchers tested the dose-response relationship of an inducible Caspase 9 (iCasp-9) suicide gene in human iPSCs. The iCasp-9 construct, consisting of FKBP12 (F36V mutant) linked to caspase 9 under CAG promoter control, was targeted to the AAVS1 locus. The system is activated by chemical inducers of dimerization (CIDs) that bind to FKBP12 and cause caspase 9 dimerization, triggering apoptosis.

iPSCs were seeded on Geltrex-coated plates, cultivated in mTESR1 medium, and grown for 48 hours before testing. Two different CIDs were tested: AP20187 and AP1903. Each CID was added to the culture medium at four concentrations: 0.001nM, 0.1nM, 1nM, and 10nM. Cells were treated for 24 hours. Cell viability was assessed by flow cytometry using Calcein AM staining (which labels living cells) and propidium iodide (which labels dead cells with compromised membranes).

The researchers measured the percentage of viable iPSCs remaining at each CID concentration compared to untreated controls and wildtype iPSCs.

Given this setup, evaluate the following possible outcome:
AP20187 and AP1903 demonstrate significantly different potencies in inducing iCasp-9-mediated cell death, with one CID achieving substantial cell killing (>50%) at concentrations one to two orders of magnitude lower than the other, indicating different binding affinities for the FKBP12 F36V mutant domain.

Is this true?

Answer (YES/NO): NO